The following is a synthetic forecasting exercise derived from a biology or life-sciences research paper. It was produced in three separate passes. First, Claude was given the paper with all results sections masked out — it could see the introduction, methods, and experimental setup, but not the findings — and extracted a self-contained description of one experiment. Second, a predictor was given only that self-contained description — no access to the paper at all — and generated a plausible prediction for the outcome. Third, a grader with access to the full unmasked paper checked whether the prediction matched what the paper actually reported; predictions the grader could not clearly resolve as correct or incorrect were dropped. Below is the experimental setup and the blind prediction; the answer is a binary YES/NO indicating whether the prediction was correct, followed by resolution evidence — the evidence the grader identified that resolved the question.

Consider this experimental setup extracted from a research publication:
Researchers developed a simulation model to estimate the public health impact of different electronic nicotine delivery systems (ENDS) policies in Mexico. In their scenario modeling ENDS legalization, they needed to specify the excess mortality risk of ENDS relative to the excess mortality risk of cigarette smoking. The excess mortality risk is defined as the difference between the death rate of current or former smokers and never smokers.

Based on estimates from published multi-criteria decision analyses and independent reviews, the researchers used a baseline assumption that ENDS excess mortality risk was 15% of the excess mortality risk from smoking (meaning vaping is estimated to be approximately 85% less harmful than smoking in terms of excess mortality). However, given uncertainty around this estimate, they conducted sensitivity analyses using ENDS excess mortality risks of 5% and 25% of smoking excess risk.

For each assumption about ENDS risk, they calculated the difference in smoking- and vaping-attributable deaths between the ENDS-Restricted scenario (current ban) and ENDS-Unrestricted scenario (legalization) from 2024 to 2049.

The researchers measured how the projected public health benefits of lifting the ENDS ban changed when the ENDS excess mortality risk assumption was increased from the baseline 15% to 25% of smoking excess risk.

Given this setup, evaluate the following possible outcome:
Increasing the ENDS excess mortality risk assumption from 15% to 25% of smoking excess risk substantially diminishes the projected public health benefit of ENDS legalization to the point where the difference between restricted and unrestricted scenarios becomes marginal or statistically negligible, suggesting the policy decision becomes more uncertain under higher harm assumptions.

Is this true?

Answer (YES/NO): NO